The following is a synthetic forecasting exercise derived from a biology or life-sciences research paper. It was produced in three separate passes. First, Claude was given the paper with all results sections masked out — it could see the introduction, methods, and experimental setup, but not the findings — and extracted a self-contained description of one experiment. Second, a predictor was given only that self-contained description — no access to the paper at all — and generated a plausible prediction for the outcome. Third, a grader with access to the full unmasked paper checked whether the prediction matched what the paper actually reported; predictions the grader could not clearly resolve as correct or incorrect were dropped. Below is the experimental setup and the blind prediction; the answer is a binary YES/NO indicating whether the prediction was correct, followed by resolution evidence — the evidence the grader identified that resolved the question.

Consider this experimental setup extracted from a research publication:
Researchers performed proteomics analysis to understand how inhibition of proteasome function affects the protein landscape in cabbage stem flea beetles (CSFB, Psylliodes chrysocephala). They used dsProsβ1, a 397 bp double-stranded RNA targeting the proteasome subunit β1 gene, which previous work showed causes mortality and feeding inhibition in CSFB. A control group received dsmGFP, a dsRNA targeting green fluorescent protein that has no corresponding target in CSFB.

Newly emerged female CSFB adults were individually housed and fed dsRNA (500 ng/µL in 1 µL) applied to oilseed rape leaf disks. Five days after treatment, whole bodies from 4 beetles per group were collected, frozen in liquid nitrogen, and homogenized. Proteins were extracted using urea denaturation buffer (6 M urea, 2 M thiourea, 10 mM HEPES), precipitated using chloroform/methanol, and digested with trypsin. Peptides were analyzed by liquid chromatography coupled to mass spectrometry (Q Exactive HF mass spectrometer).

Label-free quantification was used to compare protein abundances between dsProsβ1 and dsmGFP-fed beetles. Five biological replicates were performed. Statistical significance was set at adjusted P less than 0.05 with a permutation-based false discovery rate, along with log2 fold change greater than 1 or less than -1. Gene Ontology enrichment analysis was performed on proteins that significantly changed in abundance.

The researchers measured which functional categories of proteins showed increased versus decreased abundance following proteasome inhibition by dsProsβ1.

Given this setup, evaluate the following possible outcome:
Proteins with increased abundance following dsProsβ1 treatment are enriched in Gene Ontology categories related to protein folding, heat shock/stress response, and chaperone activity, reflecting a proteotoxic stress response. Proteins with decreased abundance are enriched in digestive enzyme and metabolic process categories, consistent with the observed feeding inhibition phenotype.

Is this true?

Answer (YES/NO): NO